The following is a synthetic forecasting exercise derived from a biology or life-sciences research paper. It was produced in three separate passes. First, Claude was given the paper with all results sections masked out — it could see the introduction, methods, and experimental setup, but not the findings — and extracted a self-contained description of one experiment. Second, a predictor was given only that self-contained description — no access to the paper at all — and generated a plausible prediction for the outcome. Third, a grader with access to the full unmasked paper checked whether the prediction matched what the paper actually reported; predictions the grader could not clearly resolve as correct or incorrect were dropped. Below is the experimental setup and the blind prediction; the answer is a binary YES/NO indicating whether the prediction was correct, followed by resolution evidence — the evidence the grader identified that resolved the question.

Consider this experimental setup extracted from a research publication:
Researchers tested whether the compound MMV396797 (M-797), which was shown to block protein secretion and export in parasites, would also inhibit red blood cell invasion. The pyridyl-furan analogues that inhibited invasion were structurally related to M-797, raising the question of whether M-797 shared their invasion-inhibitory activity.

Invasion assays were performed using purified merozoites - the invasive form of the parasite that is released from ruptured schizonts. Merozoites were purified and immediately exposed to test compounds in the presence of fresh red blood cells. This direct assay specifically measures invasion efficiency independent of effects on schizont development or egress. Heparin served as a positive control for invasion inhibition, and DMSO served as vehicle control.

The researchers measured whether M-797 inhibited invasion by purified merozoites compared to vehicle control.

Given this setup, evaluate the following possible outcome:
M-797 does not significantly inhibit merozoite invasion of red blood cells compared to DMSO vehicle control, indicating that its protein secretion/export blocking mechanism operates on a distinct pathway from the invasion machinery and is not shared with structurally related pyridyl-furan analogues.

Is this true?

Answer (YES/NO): YES